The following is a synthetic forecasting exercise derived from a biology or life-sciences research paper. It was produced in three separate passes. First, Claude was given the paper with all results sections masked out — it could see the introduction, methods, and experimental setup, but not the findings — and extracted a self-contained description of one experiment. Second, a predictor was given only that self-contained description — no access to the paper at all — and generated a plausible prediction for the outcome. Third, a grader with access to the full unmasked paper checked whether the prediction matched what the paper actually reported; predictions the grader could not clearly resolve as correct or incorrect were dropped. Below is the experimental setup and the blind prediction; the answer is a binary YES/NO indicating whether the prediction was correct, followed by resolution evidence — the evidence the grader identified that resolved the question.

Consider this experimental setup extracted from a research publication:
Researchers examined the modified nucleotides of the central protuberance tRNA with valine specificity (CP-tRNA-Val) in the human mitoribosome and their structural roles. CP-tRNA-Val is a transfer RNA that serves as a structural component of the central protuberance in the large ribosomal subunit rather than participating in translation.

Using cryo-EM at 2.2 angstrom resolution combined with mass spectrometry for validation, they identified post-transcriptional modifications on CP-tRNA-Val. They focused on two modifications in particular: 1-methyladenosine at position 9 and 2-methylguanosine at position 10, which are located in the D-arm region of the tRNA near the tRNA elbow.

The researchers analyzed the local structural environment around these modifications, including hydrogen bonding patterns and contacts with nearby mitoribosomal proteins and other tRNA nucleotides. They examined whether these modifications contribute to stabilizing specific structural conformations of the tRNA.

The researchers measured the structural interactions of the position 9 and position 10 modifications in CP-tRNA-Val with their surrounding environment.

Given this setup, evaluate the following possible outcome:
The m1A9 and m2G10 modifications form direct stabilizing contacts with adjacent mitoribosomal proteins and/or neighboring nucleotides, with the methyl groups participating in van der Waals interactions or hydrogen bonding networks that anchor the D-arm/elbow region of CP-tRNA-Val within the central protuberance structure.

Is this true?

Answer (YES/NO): NO